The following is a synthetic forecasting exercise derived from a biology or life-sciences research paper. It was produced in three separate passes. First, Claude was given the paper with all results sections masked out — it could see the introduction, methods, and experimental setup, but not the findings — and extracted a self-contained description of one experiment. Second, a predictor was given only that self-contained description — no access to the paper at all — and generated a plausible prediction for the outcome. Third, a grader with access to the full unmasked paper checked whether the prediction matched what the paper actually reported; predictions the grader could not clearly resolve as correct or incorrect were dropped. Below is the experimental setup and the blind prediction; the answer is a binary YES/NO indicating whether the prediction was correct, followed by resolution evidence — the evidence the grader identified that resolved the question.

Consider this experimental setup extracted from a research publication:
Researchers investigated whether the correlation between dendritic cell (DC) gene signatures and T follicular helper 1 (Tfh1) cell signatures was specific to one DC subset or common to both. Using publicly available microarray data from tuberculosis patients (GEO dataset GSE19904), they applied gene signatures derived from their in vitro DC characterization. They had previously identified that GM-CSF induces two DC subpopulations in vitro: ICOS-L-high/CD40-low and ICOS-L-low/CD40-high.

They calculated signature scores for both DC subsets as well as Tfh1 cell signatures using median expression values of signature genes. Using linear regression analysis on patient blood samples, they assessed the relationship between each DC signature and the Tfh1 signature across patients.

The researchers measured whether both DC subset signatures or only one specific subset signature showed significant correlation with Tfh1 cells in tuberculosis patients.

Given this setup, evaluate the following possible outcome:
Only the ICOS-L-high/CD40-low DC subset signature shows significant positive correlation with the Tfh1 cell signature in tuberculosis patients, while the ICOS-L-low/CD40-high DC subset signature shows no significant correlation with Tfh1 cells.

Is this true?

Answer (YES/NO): NO